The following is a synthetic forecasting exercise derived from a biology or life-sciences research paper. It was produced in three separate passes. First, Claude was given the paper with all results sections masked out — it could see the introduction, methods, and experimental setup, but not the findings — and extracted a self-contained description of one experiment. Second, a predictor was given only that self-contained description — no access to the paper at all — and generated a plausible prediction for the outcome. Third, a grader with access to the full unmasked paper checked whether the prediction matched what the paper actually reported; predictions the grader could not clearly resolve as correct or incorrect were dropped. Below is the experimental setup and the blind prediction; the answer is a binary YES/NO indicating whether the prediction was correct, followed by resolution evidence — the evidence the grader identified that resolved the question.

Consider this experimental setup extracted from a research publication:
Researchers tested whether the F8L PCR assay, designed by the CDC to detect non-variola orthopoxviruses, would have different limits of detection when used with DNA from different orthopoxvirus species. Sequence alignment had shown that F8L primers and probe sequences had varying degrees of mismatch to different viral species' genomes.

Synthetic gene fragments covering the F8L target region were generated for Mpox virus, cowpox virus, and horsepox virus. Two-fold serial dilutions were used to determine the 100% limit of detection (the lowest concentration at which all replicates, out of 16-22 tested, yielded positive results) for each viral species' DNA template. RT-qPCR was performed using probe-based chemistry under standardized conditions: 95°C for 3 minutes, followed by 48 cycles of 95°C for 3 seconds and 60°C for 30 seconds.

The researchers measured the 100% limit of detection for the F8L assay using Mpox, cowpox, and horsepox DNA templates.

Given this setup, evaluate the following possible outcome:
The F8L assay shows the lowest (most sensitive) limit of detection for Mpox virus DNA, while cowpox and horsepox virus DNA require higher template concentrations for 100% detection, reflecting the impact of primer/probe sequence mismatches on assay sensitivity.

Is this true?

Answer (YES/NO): YES